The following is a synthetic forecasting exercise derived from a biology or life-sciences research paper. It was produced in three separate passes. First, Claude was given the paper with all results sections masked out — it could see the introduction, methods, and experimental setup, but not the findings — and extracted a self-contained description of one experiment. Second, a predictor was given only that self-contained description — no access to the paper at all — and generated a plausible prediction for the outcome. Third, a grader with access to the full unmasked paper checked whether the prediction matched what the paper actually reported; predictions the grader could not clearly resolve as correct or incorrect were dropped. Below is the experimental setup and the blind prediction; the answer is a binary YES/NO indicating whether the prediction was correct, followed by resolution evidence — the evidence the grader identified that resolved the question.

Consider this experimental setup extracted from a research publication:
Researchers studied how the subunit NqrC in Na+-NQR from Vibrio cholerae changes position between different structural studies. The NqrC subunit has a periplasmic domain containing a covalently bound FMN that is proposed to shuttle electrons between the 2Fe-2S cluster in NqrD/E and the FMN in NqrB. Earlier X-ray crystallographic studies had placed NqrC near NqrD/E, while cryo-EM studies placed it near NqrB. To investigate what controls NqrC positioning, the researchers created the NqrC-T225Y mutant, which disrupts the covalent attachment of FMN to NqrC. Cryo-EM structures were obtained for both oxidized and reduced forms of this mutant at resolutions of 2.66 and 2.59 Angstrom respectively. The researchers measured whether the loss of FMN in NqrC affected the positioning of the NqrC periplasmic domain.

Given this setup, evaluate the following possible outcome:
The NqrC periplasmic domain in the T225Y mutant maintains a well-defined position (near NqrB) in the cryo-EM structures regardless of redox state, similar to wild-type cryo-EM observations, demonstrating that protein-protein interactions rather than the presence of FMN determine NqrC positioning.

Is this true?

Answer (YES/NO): NO